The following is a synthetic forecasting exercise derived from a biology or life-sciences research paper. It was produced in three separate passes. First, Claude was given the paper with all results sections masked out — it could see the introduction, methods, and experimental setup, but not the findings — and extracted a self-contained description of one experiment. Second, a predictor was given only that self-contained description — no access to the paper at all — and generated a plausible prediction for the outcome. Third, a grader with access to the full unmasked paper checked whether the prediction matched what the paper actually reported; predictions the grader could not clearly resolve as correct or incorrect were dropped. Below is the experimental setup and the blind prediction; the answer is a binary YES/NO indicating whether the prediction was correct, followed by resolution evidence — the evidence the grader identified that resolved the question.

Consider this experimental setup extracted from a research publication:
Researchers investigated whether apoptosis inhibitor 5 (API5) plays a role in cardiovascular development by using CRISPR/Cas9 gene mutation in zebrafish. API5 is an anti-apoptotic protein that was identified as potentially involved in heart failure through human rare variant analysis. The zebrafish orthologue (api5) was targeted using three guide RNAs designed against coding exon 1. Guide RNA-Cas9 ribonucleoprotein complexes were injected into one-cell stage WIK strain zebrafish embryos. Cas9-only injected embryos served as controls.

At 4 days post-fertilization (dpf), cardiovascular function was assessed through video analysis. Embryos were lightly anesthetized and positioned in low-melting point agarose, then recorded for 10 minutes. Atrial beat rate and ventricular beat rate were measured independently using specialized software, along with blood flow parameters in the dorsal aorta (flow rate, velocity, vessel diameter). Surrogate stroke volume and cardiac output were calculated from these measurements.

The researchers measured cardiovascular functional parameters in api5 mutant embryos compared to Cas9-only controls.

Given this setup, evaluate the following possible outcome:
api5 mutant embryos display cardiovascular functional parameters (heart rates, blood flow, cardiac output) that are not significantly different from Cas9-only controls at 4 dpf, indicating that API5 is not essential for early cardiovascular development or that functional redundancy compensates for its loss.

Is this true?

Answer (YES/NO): YES